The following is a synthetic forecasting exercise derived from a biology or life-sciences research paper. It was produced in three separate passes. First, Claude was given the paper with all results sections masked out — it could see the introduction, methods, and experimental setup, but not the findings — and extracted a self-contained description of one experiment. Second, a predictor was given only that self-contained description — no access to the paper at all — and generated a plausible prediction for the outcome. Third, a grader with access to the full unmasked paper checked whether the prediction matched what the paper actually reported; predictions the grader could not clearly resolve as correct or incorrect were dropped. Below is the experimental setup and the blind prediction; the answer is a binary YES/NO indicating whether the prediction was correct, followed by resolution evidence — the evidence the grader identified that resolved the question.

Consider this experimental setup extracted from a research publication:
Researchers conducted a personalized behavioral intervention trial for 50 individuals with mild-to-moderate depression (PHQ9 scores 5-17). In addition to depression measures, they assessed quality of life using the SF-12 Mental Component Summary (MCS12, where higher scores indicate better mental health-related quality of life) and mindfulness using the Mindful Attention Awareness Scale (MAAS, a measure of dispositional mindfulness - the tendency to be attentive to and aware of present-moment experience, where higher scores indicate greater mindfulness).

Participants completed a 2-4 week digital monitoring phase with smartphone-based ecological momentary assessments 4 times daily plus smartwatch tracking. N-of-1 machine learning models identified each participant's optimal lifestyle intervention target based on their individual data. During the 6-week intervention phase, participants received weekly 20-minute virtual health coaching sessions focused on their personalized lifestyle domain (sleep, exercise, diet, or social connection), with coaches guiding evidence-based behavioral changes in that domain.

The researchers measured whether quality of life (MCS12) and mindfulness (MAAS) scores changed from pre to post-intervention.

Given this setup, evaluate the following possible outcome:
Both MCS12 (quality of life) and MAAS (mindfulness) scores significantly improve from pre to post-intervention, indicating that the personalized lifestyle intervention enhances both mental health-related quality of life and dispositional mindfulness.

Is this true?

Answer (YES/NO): YES